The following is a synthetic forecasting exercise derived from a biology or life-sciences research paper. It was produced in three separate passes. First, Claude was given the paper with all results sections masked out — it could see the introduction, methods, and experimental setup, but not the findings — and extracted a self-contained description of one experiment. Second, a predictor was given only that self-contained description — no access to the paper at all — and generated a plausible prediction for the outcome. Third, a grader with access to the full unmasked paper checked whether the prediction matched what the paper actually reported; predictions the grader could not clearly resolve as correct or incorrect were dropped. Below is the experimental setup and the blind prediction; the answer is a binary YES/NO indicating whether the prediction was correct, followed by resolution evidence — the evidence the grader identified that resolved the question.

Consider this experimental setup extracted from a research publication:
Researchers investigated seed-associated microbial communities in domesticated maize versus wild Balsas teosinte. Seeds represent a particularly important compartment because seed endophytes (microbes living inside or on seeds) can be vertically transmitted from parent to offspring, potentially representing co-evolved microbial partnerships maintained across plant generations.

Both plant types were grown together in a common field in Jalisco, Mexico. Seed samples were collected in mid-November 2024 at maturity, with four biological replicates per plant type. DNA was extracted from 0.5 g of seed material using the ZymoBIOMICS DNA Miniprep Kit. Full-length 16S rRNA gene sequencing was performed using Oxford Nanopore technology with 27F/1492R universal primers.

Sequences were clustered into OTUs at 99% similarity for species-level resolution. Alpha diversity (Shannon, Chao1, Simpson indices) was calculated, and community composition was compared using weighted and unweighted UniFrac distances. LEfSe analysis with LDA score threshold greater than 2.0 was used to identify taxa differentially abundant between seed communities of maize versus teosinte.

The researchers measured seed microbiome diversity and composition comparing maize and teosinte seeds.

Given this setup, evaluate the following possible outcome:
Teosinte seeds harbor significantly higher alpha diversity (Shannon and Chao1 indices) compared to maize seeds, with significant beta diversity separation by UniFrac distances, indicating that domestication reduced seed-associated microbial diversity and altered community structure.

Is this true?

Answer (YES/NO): NO